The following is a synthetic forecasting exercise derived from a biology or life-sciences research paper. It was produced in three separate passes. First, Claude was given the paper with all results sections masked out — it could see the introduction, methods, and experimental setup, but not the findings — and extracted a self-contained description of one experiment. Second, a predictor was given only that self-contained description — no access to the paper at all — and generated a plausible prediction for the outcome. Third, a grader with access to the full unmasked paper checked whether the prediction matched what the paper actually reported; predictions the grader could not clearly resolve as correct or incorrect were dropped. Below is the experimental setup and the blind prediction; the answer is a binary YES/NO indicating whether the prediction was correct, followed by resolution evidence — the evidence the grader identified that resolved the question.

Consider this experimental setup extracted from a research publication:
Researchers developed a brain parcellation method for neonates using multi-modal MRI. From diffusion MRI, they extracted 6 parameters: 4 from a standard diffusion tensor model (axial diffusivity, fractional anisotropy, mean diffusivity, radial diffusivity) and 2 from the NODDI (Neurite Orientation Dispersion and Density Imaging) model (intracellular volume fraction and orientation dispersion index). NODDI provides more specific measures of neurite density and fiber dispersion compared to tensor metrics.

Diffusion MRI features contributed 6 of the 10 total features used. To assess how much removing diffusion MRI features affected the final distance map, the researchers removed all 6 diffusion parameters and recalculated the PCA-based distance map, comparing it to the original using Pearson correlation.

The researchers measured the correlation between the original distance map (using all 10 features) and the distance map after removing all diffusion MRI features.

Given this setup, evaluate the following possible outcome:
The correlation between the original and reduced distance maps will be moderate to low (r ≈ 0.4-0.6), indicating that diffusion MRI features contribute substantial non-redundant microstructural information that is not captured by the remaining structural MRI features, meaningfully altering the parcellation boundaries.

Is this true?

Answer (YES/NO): NO